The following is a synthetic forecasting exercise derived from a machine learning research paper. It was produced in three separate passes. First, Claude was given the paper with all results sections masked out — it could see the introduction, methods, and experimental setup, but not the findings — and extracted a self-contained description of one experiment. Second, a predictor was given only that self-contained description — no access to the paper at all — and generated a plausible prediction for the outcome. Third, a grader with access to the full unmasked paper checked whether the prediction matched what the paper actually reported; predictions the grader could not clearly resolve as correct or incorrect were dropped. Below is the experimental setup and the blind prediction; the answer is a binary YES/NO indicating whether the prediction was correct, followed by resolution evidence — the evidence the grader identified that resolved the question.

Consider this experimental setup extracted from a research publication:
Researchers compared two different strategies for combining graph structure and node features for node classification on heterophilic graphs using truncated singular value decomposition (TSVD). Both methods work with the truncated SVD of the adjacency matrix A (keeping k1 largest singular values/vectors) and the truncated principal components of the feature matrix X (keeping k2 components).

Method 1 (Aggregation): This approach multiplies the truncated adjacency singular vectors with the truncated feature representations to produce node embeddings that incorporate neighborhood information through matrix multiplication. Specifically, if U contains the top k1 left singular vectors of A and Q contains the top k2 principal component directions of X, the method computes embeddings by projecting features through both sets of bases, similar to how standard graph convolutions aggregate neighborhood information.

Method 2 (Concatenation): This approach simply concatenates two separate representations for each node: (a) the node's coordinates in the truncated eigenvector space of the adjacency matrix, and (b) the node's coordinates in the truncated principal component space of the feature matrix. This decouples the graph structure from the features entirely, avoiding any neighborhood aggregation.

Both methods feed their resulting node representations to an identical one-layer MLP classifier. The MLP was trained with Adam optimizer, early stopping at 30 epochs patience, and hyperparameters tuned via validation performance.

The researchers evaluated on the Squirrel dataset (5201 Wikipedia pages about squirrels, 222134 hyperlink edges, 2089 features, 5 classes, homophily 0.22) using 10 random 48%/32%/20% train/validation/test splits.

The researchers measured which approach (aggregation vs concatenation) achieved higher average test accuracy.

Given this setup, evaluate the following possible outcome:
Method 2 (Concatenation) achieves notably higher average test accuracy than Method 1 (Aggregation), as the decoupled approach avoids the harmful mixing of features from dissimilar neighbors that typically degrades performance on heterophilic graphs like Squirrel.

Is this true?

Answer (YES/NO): YES